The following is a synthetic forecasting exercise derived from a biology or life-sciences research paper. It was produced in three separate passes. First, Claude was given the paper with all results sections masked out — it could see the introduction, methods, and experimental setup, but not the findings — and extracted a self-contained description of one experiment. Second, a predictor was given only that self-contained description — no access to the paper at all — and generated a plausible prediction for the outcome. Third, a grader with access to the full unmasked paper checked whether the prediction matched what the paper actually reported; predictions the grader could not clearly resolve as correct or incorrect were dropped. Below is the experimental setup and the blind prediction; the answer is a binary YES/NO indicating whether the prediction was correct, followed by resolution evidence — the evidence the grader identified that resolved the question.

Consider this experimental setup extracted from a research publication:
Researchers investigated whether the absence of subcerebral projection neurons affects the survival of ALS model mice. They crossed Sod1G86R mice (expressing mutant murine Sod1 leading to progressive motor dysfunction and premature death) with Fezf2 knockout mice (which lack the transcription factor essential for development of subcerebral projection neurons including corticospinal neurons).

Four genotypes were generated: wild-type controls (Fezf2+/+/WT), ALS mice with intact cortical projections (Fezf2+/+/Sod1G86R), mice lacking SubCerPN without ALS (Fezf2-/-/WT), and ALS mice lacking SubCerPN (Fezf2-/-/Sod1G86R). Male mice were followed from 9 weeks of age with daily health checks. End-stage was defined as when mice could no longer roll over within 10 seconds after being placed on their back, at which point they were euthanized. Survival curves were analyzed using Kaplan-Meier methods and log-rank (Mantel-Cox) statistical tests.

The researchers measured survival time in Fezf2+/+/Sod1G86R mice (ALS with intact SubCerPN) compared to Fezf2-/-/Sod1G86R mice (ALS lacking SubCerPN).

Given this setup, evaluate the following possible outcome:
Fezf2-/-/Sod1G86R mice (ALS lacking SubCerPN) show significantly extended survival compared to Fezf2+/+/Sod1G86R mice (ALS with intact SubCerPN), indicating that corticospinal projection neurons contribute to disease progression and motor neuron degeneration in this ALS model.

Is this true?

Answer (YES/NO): YES